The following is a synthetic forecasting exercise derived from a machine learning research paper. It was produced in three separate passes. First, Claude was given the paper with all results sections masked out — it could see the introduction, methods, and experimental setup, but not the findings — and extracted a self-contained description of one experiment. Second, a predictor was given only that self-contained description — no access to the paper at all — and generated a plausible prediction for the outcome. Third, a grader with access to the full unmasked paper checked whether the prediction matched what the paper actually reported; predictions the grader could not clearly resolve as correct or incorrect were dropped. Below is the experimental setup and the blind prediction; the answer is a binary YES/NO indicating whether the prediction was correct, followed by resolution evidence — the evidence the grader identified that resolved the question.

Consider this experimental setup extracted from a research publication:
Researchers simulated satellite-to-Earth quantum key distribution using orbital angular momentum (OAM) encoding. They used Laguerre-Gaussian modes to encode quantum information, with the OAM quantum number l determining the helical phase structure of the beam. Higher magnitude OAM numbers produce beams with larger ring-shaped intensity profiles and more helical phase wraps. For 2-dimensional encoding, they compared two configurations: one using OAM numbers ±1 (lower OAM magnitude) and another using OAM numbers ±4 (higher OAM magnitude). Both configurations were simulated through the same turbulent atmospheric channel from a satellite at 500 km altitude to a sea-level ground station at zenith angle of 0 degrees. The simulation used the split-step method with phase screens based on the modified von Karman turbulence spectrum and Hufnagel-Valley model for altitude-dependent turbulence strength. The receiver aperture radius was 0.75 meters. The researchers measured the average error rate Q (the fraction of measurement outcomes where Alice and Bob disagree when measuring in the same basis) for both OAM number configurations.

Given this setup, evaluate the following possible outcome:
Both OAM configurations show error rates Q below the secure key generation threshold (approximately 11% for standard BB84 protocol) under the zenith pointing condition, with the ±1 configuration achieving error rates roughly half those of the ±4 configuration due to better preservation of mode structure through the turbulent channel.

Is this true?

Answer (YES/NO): NO